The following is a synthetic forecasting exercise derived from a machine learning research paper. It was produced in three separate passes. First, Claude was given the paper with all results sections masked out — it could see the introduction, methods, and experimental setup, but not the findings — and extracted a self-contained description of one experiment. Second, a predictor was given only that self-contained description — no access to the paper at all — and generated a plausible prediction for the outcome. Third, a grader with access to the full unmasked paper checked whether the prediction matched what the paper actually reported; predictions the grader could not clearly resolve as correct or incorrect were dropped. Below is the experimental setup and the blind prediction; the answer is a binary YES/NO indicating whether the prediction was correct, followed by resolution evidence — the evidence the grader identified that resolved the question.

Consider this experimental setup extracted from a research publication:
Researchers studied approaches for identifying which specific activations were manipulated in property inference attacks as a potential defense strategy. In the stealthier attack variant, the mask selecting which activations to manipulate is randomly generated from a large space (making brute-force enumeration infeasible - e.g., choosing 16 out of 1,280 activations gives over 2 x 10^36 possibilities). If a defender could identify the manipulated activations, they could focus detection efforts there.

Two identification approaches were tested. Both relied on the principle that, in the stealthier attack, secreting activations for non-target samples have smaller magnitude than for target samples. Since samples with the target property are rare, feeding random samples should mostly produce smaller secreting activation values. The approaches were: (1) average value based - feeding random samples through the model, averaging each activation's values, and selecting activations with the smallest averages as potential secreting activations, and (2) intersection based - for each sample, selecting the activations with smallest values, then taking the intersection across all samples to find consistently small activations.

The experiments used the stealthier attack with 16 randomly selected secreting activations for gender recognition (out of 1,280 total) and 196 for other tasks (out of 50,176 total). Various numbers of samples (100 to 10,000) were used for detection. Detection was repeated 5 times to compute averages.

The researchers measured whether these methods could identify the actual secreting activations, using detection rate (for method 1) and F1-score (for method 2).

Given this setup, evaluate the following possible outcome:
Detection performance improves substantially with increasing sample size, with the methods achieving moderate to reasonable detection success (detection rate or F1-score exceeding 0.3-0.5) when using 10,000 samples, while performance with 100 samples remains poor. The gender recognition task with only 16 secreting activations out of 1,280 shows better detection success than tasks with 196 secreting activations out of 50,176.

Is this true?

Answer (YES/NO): NO